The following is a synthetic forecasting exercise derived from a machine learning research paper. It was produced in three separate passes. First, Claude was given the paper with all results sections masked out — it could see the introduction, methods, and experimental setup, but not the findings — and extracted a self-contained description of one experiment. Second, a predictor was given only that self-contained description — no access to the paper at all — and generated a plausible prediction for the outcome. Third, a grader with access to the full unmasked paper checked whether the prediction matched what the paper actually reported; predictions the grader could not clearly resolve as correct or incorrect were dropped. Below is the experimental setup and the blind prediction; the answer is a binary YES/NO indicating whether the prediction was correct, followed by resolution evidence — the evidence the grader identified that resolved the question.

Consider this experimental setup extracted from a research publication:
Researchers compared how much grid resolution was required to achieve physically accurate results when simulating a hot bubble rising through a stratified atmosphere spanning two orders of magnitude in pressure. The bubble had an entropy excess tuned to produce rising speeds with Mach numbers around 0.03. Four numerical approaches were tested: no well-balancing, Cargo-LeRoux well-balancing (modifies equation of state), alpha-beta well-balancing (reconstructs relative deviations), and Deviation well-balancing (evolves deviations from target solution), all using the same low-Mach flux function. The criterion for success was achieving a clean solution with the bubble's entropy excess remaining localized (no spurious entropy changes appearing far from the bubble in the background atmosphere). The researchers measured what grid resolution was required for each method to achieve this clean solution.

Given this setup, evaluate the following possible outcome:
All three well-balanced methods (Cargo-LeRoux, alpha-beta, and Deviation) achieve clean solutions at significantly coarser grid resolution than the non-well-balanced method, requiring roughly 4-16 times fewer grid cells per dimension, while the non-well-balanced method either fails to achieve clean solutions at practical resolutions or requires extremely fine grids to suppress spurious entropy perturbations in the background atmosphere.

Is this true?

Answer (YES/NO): NO